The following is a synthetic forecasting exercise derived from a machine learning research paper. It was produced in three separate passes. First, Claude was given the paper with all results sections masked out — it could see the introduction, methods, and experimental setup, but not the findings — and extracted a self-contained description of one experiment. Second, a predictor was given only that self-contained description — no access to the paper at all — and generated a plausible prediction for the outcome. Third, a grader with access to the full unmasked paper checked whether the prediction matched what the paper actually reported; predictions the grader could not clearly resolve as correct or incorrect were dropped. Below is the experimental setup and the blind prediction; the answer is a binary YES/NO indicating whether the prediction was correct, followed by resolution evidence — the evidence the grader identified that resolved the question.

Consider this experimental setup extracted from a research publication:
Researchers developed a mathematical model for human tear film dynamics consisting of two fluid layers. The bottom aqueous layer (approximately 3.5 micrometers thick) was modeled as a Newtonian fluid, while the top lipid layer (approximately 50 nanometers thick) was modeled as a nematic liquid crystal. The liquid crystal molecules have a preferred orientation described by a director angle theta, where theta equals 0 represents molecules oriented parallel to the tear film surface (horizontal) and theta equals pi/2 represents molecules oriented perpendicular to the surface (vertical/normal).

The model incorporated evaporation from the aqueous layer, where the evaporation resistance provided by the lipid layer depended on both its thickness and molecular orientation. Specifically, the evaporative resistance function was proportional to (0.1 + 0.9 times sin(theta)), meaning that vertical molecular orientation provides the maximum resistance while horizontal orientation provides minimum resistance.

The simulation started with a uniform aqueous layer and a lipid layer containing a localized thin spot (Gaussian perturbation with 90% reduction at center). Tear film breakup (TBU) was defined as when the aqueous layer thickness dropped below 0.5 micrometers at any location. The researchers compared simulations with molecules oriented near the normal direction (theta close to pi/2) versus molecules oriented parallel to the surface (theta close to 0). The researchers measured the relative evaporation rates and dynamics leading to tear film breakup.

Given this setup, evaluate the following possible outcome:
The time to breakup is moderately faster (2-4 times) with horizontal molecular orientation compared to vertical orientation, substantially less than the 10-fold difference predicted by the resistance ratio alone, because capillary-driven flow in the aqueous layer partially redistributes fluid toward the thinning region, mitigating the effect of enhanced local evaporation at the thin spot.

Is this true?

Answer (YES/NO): NO